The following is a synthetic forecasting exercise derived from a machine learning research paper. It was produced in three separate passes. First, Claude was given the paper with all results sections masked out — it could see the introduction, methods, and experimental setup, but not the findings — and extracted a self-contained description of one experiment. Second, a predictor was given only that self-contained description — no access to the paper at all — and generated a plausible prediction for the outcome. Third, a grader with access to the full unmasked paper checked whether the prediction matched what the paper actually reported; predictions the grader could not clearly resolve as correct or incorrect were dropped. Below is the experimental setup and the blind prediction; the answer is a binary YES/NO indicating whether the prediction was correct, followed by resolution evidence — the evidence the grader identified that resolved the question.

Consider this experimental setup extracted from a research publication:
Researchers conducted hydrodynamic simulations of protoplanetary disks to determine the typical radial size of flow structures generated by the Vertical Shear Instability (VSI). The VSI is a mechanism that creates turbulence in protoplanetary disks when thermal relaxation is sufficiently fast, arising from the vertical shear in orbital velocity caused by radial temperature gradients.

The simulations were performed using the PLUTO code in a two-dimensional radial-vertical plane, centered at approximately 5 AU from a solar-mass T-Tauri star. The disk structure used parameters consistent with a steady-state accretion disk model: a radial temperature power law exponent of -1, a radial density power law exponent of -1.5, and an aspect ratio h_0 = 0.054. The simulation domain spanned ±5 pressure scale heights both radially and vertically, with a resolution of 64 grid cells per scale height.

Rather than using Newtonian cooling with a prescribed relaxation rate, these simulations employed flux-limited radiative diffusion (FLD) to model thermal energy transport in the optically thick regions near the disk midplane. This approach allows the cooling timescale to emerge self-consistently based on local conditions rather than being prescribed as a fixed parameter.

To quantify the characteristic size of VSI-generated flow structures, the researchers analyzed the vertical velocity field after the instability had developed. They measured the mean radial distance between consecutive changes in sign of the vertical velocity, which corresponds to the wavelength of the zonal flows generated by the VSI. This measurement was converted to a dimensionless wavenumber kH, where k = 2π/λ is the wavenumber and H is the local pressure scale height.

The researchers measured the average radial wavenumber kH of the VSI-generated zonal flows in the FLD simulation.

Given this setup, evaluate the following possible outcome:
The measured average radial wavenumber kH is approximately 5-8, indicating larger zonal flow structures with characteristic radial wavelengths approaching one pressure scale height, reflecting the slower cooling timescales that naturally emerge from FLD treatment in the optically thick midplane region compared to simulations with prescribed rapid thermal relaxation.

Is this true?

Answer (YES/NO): NO